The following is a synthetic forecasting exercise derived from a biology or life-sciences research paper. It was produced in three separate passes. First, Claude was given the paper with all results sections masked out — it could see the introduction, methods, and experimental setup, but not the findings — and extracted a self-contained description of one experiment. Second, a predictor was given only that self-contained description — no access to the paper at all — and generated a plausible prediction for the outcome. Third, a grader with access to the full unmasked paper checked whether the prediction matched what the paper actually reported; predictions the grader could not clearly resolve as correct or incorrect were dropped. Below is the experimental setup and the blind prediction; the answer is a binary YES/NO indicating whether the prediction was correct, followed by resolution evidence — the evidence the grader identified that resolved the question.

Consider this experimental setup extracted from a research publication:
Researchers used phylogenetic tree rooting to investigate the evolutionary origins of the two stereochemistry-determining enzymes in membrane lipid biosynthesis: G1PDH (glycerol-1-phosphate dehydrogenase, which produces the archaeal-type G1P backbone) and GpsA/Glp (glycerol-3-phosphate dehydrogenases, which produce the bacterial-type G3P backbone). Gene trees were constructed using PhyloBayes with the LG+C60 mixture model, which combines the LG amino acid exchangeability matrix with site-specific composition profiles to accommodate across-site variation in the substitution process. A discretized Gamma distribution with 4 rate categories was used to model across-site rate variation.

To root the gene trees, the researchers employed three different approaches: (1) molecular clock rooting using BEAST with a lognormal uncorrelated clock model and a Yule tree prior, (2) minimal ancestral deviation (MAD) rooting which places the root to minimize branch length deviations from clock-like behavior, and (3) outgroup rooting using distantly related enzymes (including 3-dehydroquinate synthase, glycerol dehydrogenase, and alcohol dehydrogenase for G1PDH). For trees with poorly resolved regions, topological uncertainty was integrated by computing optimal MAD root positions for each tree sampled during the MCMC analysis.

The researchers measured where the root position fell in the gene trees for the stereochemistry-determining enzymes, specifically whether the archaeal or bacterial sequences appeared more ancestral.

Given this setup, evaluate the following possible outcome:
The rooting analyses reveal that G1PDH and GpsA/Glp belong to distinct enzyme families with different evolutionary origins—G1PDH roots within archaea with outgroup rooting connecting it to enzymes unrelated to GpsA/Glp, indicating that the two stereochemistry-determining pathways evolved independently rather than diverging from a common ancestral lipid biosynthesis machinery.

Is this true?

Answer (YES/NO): NO